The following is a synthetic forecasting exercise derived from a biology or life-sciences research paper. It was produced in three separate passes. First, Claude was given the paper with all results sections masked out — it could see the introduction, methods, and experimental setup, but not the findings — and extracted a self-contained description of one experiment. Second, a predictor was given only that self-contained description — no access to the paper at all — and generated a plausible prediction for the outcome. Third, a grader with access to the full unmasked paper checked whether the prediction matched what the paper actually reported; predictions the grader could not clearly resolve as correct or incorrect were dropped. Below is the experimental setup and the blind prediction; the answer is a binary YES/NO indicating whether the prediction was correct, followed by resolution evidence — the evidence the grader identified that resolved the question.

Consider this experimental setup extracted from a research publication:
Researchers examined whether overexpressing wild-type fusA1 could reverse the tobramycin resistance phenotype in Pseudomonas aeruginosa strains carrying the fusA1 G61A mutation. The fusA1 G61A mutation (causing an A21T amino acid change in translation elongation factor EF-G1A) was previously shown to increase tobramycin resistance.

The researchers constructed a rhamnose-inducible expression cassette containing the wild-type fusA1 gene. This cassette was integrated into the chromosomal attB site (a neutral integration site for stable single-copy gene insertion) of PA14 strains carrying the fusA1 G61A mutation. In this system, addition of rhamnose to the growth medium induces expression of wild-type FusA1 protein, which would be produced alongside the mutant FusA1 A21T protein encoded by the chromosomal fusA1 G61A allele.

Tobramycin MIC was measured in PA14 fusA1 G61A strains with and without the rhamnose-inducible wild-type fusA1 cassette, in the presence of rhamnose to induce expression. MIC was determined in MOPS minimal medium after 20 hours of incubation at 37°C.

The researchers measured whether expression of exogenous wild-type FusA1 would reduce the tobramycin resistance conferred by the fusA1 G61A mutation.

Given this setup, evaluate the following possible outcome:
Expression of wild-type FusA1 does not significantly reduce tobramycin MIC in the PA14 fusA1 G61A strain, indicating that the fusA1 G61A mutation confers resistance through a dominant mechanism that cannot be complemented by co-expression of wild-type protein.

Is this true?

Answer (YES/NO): NO